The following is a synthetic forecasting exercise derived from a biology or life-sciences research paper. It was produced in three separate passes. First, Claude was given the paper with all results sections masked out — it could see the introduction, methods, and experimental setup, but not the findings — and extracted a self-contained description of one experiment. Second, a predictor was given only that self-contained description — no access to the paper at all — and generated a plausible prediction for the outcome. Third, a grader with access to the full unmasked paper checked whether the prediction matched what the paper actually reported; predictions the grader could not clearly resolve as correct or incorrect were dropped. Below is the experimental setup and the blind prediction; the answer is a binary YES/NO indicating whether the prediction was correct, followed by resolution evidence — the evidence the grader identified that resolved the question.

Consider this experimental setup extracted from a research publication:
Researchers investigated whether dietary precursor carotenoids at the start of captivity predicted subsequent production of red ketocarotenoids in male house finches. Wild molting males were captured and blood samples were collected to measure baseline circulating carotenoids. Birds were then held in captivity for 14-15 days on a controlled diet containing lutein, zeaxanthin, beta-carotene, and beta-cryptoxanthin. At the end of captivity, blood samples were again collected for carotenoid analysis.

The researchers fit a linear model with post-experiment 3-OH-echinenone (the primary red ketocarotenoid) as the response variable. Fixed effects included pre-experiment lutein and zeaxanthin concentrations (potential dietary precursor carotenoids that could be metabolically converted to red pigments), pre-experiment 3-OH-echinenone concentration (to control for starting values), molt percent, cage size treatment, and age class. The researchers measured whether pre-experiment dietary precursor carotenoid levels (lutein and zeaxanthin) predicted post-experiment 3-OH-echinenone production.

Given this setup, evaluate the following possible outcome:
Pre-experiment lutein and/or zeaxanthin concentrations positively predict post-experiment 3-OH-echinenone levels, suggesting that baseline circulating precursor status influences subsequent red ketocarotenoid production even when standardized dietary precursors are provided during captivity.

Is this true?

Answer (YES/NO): NO